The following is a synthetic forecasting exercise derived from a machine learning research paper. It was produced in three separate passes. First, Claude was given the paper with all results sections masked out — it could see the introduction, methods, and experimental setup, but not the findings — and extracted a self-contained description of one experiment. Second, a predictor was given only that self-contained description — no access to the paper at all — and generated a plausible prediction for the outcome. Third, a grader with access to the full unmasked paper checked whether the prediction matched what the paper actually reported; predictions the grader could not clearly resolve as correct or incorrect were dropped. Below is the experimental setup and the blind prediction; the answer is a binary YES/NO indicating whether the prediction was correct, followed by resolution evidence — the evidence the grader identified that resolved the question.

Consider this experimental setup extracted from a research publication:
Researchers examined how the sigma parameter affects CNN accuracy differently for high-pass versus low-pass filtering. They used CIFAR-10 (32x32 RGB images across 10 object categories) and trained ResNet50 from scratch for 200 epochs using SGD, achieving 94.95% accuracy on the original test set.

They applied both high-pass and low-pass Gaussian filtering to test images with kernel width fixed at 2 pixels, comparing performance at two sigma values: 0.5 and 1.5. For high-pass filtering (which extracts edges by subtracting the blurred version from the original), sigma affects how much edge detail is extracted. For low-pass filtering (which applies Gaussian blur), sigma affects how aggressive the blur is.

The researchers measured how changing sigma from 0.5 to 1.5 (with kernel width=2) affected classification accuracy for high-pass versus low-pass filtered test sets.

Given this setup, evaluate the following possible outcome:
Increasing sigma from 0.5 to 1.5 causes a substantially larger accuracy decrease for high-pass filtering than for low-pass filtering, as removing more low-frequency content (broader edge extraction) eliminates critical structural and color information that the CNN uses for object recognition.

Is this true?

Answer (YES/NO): NO